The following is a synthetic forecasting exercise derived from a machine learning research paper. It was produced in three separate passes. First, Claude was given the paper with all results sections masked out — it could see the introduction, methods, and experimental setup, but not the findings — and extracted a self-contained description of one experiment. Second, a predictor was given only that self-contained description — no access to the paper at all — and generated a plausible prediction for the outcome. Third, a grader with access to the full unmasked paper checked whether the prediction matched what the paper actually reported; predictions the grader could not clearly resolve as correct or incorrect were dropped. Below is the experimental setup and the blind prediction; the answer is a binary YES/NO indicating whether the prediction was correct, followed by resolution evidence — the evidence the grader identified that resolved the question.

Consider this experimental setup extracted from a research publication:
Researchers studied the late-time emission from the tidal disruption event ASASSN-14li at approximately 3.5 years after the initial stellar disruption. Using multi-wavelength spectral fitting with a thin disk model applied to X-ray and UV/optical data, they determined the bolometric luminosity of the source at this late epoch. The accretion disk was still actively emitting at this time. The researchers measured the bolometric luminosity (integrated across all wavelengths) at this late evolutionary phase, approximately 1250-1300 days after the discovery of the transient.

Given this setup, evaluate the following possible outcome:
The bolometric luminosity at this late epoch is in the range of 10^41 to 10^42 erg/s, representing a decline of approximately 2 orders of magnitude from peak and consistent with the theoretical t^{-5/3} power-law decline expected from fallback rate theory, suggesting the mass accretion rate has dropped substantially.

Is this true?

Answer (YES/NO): NO